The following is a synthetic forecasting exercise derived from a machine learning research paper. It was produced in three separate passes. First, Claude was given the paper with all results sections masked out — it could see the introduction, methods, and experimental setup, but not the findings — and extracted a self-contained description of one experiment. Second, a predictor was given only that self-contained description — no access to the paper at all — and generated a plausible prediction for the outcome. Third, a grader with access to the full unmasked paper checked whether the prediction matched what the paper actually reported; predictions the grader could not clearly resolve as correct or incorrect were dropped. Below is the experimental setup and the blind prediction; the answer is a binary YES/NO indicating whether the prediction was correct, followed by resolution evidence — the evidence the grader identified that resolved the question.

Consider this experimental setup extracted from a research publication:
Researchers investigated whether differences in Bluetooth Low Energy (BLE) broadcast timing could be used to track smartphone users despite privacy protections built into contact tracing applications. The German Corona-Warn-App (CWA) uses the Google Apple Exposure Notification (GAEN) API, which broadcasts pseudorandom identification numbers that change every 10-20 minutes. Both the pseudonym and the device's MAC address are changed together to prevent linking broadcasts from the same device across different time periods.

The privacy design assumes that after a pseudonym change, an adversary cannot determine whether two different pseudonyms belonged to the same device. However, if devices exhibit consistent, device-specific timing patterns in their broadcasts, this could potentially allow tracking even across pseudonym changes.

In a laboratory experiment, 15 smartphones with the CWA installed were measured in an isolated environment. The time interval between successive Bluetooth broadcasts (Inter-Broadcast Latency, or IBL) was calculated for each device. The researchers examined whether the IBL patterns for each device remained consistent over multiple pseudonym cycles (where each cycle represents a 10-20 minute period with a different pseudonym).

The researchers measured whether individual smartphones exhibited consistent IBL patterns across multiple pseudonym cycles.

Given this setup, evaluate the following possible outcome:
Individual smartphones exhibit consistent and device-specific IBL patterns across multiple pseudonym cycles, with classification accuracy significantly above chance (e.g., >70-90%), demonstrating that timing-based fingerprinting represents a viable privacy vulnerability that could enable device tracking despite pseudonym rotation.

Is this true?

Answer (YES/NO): YES